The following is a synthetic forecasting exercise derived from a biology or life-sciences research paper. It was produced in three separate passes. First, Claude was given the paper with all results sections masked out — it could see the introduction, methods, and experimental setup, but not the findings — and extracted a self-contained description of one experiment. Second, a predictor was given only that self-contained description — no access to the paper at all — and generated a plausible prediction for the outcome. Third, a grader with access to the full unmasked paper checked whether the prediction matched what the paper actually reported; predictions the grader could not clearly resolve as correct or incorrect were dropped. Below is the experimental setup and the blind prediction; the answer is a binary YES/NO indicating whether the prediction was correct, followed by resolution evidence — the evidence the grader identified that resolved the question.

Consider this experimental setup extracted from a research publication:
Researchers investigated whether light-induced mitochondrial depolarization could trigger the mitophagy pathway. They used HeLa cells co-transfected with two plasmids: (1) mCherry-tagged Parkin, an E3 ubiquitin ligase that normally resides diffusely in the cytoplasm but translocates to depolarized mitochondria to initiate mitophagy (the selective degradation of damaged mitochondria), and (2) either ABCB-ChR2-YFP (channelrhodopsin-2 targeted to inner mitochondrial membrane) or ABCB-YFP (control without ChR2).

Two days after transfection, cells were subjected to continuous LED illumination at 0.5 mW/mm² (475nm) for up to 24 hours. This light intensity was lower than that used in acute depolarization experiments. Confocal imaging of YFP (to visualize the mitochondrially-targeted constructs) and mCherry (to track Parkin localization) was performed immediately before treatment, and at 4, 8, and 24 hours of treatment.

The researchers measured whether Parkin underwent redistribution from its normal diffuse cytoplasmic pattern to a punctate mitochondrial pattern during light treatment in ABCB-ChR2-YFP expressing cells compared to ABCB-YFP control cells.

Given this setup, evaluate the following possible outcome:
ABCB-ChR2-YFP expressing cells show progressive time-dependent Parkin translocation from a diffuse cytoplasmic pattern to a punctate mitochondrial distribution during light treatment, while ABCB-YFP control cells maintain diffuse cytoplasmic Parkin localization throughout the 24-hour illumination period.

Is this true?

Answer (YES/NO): YES